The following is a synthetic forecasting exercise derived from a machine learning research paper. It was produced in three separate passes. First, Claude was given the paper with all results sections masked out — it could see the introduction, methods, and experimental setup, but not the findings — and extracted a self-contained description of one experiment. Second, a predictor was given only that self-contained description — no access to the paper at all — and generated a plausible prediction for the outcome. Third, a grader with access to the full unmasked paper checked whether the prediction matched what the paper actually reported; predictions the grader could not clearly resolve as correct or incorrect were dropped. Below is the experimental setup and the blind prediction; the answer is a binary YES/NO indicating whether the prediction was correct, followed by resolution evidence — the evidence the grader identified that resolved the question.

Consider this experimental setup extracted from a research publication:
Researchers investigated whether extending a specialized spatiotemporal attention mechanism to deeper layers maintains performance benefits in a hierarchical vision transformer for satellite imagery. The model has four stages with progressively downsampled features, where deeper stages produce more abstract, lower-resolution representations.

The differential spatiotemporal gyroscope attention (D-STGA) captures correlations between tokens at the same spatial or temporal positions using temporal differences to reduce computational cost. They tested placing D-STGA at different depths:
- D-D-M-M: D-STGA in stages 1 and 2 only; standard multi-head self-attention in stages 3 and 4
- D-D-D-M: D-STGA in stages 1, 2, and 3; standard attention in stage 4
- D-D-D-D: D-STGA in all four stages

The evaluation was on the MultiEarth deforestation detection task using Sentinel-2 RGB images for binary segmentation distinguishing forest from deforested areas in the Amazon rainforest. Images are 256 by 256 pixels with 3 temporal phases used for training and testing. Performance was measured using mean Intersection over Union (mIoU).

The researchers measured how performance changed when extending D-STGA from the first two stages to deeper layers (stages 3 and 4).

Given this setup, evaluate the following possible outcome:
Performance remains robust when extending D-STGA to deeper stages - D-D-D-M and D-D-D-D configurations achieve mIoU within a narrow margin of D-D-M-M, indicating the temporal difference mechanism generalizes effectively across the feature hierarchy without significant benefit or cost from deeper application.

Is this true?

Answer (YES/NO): NO